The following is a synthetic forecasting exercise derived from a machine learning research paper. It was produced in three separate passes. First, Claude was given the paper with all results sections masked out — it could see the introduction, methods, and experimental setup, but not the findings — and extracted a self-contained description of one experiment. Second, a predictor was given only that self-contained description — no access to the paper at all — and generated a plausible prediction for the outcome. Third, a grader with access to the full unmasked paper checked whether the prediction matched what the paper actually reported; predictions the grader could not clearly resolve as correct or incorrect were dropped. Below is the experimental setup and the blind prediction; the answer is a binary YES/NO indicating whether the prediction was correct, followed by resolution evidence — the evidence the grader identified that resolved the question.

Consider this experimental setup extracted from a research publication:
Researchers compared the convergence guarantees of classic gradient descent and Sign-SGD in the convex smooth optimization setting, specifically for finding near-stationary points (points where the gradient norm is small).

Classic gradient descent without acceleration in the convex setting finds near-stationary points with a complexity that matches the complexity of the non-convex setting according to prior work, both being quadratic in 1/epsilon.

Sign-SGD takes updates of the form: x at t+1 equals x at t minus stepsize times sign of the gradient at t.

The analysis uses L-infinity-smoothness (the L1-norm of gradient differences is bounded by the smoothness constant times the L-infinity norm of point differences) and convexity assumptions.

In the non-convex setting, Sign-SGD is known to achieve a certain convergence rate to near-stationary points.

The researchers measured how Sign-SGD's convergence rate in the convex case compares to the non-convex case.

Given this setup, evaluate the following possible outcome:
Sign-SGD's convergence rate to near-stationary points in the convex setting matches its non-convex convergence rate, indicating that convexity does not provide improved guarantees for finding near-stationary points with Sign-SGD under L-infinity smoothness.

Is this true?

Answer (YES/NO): YES